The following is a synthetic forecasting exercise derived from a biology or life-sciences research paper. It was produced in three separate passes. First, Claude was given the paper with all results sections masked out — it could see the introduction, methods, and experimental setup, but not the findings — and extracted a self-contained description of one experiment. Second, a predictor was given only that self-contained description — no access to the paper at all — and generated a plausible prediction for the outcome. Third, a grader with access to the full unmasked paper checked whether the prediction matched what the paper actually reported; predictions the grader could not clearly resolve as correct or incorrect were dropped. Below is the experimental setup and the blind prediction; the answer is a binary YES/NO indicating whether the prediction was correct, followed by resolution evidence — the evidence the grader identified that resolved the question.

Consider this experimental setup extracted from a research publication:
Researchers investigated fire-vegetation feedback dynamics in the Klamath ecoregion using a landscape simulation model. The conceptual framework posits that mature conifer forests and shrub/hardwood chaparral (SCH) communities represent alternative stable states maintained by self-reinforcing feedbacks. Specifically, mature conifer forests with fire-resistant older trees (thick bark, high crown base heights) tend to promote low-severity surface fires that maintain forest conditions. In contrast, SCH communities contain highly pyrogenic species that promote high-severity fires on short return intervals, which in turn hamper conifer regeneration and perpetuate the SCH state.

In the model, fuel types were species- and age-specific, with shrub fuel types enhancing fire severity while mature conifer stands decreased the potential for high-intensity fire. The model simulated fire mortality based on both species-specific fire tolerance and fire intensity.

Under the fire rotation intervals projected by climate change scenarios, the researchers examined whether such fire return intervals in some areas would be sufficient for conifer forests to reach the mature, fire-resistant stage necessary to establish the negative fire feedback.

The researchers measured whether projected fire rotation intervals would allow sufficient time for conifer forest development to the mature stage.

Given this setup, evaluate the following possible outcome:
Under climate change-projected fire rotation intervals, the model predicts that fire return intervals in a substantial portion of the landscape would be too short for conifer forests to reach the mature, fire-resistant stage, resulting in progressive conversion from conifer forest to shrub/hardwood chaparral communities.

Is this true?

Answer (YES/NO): YES